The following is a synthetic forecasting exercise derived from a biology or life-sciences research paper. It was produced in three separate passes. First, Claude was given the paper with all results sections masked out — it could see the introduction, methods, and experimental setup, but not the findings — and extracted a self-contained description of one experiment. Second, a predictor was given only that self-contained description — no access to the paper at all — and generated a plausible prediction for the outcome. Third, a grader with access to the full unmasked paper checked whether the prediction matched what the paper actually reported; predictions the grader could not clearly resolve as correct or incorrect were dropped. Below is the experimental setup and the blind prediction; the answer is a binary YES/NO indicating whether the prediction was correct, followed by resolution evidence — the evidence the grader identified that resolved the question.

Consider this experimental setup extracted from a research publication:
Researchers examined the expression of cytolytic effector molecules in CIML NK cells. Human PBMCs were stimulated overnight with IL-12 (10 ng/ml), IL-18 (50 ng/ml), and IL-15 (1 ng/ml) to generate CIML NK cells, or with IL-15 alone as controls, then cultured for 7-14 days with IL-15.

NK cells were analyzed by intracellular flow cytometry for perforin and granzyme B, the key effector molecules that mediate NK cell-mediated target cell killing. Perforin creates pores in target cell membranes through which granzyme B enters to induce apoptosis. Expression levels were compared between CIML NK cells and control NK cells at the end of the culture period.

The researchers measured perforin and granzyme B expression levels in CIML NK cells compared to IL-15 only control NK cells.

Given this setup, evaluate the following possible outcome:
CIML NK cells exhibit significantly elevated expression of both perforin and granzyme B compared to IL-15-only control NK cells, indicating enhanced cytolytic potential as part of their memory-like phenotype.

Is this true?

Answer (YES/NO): YES